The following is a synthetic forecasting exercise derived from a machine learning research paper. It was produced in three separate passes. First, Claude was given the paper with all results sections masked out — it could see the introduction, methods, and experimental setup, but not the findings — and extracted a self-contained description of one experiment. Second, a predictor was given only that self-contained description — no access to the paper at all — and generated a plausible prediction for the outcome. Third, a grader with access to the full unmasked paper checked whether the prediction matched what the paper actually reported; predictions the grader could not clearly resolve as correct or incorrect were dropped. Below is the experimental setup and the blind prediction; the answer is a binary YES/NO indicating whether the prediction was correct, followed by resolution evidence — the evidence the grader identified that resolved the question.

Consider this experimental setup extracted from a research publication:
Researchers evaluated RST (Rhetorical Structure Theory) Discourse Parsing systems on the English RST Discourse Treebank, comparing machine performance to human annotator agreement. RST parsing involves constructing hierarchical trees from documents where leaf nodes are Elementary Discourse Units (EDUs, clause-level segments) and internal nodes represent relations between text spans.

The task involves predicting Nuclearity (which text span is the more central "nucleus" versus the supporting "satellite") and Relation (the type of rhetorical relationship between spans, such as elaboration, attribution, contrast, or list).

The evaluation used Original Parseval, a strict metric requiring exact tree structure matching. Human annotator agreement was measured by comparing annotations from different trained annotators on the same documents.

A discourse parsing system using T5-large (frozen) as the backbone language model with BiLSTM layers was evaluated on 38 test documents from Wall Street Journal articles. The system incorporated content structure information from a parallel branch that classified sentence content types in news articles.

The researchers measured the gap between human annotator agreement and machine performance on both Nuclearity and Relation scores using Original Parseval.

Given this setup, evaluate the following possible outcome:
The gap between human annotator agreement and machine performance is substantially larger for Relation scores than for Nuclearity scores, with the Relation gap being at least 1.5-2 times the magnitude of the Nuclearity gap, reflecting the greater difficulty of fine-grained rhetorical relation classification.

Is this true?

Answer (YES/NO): YES